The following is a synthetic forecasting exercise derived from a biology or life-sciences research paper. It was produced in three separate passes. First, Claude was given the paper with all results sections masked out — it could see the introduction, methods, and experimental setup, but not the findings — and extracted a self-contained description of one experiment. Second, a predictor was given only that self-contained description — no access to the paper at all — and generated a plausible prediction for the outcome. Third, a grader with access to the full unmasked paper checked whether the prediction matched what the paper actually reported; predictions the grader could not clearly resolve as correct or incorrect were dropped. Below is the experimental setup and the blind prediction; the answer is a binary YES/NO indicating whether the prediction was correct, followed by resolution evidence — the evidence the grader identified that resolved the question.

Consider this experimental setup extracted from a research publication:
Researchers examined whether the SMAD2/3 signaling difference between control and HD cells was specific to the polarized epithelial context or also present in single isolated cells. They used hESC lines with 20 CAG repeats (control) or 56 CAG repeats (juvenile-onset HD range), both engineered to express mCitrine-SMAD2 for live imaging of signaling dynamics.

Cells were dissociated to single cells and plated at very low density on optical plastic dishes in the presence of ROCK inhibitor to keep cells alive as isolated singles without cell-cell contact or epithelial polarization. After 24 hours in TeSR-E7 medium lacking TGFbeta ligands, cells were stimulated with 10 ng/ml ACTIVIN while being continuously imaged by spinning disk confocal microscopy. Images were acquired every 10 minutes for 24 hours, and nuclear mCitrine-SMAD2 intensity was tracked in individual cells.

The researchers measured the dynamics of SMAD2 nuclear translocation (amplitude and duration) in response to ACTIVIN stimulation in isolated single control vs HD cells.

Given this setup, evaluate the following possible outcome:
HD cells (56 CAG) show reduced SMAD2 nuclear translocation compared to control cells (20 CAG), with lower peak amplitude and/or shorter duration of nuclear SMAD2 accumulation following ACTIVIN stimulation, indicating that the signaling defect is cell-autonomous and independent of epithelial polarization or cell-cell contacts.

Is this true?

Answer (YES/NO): NO